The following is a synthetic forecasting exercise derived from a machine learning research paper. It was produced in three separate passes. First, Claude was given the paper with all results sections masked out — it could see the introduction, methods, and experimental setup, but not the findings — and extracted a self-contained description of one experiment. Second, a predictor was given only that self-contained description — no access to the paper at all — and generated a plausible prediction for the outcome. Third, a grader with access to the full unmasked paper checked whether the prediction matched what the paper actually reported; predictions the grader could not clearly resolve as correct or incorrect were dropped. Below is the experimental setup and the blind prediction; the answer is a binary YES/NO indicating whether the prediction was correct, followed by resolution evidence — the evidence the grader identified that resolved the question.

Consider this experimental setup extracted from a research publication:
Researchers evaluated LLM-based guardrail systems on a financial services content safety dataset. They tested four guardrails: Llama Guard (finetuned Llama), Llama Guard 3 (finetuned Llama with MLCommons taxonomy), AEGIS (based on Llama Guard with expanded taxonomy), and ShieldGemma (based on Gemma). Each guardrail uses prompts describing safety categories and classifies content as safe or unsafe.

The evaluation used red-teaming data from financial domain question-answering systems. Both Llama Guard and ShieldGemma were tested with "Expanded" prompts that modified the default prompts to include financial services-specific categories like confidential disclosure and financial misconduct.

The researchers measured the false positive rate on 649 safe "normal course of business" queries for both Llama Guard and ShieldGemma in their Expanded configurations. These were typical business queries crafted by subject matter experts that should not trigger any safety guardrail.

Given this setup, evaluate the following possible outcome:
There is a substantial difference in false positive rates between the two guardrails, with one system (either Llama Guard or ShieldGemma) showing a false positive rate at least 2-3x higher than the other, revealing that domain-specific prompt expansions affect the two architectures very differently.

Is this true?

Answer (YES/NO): YES